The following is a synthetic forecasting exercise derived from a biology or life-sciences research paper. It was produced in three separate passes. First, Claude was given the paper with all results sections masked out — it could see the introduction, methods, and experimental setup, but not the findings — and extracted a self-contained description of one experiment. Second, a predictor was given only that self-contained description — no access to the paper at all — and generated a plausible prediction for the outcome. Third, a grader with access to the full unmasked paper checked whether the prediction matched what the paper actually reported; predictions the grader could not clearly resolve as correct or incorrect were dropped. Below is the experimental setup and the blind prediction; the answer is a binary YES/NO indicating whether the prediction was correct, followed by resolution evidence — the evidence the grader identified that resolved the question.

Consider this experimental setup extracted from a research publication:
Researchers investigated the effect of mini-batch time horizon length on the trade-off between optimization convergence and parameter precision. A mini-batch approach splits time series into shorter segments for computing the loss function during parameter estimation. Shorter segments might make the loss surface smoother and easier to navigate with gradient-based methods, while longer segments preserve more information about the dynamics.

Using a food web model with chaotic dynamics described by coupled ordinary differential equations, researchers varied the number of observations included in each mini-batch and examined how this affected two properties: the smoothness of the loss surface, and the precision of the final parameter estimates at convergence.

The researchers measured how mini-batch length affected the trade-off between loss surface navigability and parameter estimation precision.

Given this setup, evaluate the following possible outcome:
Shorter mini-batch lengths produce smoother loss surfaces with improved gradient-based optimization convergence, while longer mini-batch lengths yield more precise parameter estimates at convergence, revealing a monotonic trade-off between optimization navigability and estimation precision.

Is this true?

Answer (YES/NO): YES